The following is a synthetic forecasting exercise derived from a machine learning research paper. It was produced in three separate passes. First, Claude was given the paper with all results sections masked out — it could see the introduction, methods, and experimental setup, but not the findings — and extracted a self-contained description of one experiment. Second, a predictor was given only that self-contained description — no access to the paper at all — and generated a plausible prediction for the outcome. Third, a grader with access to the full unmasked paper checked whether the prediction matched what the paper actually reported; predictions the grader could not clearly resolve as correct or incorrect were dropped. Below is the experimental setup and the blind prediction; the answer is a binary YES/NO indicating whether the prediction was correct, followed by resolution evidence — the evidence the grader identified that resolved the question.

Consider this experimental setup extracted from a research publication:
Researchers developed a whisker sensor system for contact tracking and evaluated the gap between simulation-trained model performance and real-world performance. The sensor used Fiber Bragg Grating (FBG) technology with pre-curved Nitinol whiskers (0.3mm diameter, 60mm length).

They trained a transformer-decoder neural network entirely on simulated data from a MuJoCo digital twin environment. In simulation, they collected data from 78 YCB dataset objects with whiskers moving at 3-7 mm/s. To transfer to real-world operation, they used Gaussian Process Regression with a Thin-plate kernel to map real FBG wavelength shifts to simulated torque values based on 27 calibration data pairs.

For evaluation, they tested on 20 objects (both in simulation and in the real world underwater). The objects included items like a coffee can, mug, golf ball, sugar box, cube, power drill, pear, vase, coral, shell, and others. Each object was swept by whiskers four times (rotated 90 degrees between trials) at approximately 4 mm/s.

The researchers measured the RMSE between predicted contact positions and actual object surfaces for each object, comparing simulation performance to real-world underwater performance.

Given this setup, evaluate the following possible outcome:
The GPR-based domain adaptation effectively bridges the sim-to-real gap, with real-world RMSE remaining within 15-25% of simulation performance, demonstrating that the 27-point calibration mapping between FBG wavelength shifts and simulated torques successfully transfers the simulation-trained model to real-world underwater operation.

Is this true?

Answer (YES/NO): NO